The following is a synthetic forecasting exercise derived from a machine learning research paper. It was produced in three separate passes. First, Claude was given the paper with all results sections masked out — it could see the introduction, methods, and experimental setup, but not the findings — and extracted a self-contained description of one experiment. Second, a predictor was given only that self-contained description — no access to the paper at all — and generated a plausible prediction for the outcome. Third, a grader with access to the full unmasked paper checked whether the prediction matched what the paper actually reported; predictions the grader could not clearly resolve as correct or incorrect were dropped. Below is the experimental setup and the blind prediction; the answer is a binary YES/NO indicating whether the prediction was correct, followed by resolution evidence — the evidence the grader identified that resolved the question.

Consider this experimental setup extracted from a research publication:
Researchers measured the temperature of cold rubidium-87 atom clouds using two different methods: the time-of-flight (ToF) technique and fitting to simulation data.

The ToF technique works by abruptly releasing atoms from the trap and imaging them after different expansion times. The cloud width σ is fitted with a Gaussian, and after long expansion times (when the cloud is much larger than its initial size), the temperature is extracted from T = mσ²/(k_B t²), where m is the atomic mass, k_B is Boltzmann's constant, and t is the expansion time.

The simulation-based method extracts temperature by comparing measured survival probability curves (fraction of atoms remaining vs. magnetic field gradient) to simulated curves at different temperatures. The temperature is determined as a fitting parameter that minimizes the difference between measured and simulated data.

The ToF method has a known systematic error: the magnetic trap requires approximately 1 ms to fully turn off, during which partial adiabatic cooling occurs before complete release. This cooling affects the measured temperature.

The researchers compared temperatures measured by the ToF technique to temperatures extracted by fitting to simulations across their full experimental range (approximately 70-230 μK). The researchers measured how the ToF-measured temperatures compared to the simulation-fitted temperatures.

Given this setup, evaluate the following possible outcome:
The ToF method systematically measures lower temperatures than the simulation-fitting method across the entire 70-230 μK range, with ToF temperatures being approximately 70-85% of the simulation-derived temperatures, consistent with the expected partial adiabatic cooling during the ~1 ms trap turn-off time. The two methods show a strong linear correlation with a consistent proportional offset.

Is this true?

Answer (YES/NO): NO